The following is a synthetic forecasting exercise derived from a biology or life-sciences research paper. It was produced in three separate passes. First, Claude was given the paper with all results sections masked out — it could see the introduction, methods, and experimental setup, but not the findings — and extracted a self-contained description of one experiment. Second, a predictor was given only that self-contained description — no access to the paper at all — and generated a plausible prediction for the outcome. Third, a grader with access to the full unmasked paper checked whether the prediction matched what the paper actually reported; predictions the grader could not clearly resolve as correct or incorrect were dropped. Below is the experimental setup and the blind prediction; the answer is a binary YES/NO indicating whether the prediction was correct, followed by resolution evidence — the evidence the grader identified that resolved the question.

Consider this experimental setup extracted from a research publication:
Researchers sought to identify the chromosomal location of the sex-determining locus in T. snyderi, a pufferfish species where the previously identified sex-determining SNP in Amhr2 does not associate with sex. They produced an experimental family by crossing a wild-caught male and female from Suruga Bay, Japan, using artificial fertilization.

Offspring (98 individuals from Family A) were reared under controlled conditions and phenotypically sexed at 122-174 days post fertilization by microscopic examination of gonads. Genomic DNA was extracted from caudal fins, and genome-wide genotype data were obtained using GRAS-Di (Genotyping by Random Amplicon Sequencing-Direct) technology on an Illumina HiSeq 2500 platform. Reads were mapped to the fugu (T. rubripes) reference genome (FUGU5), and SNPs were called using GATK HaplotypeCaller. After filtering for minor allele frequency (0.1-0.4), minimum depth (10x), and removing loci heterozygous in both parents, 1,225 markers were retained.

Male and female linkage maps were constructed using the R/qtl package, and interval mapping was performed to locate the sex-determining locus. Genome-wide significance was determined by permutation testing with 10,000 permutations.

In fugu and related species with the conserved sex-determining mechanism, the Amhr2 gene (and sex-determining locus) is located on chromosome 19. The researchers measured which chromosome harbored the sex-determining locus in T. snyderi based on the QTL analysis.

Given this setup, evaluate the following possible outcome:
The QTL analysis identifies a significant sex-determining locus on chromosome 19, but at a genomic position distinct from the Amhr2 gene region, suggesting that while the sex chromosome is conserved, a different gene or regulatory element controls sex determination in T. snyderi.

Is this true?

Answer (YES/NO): NO